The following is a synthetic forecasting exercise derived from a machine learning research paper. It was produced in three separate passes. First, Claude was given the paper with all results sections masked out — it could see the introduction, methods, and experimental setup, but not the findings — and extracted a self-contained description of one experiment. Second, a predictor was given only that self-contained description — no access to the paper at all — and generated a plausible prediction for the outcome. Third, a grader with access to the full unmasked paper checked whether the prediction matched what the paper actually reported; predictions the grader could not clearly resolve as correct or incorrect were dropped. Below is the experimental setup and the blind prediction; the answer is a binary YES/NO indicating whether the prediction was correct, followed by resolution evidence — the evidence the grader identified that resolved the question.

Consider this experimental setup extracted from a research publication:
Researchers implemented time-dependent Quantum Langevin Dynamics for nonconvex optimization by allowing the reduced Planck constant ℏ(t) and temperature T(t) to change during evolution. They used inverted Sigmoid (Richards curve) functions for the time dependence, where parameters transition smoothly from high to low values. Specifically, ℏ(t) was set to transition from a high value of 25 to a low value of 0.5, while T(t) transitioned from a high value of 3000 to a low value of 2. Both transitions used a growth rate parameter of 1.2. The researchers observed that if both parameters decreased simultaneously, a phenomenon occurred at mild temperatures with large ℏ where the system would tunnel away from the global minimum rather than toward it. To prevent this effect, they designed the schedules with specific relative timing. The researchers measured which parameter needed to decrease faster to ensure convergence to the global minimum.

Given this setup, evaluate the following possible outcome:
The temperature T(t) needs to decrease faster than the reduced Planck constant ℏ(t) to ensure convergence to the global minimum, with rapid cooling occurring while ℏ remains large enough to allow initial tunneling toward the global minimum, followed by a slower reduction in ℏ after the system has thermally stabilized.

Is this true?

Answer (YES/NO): NO